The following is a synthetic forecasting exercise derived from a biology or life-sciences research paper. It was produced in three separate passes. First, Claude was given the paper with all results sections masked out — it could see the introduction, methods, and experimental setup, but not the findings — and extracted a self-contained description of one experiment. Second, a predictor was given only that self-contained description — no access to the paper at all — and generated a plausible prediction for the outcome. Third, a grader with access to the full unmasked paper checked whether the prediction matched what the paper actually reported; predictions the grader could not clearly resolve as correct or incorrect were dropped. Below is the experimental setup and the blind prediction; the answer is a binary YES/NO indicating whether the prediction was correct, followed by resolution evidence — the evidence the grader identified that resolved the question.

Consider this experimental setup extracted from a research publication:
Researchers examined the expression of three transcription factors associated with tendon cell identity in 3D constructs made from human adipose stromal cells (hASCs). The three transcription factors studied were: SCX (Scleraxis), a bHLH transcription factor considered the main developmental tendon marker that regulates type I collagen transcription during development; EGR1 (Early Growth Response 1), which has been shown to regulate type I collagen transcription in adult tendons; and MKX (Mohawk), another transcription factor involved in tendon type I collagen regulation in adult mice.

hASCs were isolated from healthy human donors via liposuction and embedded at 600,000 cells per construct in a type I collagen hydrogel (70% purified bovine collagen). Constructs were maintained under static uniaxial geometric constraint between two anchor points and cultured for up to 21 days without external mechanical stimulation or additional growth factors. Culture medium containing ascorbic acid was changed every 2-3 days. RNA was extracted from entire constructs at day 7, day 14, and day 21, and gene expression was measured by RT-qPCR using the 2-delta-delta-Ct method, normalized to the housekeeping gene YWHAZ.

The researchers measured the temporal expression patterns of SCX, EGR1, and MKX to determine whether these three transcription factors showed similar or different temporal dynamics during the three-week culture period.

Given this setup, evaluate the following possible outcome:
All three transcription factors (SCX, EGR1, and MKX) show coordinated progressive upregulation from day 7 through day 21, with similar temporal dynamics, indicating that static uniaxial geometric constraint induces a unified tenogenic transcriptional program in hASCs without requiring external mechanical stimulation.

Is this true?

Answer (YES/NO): NO